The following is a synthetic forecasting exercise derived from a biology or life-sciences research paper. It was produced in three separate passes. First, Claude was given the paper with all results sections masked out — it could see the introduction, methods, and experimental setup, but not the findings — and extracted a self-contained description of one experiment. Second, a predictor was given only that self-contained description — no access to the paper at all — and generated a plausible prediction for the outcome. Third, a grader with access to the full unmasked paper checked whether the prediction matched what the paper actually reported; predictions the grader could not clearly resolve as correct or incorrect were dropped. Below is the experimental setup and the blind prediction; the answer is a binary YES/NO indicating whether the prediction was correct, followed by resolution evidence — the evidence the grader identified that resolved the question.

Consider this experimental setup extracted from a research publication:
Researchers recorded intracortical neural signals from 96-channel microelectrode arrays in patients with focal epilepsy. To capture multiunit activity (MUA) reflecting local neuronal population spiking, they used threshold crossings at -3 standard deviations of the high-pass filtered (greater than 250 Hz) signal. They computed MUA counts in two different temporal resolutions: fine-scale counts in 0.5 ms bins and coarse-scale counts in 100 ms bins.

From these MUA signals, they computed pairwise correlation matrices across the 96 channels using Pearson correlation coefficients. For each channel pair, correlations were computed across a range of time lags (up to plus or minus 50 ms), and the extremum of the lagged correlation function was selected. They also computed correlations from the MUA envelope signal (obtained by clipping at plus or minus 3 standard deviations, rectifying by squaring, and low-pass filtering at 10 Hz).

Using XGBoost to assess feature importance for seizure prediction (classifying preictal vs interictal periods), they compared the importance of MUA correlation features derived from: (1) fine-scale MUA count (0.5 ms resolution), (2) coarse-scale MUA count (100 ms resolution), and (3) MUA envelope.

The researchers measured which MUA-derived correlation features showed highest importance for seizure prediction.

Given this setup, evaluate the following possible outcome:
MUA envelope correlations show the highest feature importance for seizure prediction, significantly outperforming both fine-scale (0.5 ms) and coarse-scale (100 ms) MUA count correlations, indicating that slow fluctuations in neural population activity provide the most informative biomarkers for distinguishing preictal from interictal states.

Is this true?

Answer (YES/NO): NO